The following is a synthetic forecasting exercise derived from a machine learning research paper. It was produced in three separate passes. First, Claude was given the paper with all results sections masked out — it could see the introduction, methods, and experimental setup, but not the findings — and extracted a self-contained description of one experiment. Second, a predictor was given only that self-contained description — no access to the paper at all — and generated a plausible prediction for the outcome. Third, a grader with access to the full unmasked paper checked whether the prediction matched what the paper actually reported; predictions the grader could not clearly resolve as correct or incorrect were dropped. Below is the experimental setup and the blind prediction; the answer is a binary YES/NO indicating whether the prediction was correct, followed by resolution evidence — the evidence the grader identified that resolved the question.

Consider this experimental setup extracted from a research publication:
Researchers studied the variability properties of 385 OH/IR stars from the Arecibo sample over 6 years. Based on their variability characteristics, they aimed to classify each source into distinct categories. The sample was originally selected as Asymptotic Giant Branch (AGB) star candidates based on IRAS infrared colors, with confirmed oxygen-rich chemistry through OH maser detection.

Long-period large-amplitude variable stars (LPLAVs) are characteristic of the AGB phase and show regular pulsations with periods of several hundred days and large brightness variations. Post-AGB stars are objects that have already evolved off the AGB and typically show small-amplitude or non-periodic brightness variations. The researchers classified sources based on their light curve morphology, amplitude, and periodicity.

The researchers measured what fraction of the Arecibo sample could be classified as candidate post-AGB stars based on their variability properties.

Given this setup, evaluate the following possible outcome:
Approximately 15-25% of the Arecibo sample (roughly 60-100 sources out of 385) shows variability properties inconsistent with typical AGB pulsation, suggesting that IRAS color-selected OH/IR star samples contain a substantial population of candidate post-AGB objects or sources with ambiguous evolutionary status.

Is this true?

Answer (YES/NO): NO